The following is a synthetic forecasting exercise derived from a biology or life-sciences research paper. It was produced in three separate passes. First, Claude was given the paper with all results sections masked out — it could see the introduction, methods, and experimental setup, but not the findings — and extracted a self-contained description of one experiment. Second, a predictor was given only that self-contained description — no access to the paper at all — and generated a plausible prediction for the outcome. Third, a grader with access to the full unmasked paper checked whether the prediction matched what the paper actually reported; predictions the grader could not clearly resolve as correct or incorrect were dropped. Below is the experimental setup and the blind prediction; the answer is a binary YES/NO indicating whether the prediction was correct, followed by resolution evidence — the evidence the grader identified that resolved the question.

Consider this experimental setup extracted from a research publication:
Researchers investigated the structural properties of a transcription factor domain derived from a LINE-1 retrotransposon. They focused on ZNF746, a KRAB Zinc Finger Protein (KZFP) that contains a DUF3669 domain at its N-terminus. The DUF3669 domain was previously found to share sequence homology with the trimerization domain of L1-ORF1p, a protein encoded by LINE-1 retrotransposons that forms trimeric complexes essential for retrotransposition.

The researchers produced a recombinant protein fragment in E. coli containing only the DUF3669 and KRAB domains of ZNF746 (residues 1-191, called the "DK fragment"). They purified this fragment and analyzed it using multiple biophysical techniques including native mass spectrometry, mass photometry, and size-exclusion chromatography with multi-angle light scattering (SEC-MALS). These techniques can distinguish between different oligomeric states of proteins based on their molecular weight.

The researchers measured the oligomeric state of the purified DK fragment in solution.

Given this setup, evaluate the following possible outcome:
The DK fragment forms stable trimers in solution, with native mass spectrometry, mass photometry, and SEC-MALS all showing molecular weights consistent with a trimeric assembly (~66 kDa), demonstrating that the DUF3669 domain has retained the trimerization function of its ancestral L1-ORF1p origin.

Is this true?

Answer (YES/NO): YES